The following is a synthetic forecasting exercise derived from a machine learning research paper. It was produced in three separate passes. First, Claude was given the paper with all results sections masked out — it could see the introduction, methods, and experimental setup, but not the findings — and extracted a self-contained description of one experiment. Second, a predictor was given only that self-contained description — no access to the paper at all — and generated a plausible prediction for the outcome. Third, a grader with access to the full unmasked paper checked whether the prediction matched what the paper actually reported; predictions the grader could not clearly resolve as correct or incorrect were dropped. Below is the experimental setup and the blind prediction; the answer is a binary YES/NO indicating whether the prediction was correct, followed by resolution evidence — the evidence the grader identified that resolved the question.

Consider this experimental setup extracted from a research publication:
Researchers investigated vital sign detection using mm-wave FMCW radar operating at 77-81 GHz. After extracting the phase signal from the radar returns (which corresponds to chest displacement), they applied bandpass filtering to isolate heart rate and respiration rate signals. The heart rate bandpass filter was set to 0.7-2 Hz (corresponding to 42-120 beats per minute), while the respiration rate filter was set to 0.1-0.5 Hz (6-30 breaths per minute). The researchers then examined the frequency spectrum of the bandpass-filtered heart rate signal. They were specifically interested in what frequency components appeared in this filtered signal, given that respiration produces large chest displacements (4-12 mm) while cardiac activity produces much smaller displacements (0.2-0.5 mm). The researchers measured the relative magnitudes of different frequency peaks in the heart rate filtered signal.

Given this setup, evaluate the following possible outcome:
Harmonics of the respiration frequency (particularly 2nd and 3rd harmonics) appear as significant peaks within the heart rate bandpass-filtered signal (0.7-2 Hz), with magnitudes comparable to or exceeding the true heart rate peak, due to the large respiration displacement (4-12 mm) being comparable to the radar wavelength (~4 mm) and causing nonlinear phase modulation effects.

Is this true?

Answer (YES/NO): NO